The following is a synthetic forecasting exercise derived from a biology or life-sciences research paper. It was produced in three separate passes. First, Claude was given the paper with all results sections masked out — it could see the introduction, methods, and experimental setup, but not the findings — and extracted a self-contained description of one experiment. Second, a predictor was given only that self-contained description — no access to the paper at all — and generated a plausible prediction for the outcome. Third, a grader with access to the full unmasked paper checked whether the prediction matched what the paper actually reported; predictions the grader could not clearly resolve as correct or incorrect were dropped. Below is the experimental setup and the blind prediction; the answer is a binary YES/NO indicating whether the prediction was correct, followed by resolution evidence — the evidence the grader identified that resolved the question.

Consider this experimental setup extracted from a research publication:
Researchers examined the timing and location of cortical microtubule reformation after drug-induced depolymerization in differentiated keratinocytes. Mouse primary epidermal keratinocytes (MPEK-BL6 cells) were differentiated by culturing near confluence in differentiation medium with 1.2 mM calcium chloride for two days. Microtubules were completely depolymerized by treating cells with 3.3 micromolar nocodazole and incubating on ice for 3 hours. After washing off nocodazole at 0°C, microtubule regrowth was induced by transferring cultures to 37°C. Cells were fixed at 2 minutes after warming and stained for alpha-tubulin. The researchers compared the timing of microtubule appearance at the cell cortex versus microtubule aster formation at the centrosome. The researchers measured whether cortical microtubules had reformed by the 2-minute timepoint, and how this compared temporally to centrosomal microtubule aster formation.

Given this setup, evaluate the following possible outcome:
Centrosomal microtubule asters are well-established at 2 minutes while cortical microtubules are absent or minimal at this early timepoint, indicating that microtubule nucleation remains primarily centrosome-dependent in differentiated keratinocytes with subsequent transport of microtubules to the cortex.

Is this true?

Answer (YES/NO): NO